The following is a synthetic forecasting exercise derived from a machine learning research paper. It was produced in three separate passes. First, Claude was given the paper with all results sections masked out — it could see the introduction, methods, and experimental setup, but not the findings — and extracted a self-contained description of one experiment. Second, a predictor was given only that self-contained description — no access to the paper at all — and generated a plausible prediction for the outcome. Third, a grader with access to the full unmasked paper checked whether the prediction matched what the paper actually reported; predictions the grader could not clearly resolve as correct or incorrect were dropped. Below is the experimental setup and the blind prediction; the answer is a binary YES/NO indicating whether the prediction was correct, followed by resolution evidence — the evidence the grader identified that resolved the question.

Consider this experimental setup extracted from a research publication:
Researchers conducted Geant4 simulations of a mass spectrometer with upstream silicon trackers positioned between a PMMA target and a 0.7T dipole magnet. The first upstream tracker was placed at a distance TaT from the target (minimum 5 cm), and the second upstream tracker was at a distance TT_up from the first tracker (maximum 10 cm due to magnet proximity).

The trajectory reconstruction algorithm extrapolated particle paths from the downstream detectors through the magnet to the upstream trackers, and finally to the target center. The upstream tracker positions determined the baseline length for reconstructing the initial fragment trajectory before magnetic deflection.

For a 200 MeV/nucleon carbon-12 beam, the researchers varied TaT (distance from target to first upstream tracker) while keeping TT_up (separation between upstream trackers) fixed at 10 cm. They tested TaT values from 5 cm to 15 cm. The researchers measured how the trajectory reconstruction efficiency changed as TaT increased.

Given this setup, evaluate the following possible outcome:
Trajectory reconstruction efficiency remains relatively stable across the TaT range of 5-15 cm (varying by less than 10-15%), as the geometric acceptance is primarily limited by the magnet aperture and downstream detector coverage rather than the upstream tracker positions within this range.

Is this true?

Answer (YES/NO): YES